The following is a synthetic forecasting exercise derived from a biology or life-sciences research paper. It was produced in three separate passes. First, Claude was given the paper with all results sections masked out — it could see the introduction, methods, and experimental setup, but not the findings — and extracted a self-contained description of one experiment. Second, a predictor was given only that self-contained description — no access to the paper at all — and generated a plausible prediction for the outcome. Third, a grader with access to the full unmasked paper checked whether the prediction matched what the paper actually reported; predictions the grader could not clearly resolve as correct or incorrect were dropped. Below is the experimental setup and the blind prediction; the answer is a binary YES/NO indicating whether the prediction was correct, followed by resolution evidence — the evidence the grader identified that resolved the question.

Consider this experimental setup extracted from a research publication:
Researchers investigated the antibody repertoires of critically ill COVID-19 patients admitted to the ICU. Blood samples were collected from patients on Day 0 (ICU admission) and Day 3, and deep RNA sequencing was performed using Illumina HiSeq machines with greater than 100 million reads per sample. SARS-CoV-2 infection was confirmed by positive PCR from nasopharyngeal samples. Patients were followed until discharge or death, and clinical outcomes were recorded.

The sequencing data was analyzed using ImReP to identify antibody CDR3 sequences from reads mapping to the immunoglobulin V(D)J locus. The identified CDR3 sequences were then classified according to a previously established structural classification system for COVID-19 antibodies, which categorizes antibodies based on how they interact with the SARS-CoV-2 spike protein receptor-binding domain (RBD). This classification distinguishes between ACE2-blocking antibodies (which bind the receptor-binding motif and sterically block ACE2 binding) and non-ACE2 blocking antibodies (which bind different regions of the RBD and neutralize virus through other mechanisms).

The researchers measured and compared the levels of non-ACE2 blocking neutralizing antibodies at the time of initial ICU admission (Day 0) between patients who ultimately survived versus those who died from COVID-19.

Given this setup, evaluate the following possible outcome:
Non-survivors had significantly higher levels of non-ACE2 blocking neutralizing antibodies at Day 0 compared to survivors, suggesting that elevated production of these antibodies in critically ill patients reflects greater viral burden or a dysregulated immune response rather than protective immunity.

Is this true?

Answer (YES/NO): NO